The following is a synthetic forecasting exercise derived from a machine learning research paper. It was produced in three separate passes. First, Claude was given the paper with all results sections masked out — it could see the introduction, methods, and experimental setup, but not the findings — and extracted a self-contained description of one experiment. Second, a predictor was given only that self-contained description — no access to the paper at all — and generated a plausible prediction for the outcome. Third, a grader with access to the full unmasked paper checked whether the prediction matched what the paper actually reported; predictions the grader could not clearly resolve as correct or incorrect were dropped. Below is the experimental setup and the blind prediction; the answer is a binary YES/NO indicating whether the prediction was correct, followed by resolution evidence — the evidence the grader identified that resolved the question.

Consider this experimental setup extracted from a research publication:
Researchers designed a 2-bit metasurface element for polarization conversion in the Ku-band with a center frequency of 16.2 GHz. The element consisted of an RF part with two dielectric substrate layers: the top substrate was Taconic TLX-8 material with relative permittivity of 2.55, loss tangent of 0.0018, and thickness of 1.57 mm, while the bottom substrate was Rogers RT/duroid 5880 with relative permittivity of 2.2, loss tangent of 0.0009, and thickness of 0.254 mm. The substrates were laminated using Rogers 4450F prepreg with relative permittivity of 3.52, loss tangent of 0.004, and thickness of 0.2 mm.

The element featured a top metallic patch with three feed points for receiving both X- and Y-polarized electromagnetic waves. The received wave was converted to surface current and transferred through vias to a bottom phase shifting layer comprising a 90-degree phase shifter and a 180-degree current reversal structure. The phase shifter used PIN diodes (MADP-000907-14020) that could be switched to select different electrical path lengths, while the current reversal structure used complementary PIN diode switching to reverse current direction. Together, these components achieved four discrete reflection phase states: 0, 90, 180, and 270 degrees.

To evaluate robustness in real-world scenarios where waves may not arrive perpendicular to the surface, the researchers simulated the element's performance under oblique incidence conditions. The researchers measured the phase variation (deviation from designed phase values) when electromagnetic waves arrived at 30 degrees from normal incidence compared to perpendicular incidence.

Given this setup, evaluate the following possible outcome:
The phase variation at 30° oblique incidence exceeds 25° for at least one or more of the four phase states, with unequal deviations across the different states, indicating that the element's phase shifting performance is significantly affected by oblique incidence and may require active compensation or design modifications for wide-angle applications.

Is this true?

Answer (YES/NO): NO